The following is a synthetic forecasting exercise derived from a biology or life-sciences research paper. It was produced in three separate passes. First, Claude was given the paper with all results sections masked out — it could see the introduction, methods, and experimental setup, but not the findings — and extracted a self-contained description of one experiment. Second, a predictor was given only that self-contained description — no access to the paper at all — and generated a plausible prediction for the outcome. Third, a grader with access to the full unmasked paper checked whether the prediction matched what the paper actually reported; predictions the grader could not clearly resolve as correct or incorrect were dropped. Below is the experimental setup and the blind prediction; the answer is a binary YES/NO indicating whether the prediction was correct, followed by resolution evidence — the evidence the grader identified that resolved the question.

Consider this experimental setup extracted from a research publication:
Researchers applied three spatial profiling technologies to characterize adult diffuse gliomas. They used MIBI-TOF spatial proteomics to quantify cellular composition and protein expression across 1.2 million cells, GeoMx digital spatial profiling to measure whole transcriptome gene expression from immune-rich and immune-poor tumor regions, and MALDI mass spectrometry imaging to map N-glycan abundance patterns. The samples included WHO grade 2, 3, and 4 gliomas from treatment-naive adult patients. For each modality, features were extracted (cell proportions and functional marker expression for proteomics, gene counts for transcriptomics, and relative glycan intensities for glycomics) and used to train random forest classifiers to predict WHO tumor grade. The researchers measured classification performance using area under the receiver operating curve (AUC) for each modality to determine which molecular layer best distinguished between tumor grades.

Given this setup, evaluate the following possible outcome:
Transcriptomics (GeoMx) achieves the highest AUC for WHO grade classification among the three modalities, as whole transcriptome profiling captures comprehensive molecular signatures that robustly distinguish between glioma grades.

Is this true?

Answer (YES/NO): NO